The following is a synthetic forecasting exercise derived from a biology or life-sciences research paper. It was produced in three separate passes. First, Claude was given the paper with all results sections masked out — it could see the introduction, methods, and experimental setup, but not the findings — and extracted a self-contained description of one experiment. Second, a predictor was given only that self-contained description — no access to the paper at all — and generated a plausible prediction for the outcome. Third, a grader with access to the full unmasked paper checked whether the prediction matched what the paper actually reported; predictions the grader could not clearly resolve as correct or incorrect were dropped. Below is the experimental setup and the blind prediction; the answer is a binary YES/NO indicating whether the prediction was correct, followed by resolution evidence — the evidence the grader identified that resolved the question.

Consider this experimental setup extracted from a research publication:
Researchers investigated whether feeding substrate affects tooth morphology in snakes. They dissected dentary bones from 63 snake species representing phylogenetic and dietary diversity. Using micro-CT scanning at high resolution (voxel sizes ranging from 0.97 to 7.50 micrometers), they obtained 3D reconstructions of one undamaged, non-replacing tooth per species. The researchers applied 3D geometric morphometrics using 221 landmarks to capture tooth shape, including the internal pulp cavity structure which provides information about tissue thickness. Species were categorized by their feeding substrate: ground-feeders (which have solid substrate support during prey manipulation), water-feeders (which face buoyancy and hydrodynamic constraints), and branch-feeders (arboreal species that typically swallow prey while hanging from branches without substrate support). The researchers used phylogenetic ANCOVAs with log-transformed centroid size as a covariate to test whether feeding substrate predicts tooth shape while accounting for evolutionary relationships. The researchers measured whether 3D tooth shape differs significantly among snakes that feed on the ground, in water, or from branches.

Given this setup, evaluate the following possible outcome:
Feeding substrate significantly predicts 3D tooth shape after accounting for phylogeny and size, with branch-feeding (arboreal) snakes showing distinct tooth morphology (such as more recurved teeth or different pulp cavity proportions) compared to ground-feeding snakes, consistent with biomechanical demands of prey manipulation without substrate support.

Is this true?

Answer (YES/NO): YES